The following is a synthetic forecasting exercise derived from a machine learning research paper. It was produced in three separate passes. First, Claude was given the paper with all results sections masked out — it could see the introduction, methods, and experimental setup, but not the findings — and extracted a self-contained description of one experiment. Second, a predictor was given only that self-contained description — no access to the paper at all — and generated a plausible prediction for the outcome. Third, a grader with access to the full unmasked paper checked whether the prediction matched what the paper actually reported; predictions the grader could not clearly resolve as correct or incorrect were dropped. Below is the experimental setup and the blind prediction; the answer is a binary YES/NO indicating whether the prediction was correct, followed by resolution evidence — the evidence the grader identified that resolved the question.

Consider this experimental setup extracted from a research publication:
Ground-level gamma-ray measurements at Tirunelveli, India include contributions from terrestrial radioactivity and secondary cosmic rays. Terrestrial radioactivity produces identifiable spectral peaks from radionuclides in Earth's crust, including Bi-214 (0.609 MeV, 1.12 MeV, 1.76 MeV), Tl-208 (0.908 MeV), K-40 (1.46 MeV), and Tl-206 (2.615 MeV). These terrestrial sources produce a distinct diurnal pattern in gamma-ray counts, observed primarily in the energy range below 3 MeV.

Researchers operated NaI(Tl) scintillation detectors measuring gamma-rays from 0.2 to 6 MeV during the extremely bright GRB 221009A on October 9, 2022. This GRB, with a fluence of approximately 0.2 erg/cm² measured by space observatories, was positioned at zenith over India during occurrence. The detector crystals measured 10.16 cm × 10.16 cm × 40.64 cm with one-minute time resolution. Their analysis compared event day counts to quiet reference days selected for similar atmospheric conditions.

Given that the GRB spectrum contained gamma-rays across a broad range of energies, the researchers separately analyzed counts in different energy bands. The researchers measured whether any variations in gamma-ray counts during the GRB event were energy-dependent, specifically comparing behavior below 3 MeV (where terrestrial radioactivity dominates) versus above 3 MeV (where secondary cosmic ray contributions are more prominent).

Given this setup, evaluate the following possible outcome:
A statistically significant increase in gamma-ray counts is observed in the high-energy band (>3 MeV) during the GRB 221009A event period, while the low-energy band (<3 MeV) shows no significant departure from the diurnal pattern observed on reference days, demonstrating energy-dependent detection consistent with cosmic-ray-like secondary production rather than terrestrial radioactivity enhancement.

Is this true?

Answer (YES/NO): NO